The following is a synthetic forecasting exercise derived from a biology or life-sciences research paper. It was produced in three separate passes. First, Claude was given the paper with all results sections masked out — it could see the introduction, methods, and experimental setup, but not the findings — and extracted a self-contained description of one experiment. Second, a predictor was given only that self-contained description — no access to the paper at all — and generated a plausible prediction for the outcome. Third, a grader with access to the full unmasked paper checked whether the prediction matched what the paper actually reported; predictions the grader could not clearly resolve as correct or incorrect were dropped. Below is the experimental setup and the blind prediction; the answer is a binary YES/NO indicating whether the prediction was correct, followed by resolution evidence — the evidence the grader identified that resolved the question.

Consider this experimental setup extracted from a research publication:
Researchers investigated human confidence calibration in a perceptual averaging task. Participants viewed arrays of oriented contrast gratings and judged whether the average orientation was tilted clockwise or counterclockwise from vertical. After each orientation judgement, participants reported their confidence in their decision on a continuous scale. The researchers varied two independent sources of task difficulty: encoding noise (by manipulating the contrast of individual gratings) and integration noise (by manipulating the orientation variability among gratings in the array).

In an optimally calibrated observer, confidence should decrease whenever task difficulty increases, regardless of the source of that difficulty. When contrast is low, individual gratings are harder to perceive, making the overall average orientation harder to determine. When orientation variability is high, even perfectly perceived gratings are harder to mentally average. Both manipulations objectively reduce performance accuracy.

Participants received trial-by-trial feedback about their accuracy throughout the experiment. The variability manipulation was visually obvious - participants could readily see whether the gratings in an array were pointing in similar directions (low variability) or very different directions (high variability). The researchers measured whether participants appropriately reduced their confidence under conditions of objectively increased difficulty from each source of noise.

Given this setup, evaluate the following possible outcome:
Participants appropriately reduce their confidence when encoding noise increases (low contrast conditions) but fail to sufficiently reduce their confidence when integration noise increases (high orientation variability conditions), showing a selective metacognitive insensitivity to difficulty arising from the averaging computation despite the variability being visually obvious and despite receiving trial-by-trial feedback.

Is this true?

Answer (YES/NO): YES